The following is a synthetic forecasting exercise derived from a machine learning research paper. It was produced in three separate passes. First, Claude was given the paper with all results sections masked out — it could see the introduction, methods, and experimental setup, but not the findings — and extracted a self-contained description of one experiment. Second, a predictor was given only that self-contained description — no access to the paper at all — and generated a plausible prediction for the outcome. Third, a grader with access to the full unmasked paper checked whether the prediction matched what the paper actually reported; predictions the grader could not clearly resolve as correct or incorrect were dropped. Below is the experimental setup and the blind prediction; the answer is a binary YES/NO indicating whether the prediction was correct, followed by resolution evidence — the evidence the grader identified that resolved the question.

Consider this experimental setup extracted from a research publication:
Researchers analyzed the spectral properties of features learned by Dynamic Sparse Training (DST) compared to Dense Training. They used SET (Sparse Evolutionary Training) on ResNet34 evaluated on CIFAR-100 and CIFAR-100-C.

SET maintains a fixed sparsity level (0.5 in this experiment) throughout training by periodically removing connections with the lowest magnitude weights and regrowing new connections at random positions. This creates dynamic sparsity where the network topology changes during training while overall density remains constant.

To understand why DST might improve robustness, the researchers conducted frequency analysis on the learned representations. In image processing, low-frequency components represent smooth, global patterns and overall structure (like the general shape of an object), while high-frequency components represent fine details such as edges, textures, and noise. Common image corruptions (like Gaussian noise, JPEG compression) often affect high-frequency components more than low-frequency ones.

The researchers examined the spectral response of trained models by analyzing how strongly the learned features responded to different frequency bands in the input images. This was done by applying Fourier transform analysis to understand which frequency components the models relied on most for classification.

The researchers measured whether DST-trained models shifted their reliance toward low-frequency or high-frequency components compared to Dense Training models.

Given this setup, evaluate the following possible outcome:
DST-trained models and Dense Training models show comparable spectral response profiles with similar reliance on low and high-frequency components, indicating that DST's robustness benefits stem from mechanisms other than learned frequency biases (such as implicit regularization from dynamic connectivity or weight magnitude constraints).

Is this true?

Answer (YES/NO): NO